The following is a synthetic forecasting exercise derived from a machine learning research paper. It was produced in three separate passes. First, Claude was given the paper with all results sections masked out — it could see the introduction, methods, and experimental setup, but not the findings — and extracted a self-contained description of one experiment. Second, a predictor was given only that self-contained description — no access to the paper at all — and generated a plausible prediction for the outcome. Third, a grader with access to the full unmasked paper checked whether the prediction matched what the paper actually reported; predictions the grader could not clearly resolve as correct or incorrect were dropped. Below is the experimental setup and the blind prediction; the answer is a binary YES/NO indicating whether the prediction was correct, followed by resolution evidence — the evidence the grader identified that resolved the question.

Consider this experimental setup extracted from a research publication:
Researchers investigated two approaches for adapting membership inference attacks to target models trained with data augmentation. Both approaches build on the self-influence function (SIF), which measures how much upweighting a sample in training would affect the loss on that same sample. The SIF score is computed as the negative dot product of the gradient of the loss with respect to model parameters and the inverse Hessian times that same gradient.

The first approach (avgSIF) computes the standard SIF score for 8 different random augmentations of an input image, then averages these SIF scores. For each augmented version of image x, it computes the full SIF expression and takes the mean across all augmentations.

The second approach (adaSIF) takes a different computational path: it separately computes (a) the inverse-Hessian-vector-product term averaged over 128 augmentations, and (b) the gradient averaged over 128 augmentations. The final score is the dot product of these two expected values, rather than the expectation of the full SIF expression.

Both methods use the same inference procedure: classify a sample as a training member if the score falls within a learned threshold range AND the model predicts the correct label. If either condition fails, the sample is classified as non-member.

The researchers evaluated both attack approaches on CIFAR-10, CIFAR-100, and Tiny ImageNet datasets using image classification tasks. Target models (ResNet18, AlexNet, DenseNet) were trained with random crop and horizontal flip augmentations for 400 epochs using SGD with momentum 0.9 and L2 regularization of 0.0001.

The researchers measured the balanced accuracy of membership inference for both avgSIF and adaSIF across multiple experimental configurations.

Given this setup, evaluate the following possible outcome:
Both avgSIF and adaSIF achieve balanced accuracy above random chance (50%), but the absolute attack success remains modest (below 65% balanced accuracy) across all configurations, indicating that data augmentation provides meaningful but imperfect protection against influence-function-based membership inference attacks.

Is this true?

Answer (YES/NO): NO